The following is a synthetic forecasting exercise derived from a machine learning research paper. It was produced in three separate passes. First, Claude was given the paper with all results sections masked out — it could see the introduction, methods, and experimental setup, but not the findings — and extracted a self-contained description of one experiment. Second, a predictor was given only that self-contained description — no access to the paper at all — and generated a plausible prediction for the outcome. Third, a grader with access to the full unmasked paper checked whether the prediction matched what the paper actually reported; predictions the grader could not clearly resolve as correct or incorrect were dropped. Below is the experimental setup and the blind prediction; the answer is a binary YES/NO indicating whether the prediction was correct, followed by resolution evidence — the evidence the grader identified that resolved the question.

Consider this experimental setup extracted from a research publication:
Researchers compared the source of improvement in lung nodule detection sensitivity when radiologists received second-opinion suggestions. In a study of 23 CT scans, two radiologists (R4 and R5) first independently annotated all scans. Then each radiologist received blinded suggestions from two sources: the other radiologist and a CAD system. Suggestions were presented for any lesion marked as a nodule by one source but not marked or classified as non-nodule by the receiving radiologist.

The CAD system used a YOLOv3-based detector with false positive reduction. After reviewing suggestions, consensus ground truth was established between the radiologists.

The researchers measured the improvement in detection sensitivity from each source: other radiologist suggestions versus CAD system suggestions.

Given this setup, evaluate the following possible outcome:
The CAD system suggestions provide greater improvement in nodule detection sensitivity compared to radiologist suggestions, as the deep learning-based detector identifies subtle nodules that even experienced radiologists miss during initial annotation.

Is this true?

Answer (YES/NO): NO